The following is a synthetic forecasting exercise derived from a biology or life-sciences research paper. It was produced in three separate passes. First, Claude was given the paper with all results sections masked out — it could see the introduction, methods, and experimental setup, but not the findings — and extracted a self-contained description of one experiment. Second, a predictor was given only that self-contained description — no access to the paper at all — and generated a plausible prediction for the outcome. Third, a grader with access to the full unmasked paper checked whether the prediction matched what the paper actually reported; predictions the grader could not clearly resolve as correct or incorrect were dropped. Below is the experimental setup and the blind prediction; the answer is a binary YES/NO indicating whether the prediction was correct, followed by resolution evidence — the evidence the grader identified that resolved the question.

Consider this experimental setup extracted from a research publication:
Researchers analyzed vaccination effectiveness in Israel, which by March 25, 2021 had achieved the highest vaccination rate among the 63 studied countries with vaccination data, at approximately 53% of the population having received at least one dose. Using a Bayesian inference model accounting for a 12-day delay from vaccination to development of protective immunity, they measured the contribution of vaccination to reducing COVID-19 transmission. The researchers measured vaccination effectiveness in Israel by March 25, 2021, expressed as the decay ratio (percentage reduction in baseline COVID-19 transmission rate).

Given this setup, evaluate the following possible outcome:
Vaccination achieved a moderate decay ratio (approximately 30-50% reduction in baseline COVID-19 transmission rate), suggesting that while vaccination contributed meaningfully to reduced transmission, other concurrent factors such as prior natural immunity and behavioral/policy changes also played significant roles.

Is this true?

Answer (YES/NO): NO